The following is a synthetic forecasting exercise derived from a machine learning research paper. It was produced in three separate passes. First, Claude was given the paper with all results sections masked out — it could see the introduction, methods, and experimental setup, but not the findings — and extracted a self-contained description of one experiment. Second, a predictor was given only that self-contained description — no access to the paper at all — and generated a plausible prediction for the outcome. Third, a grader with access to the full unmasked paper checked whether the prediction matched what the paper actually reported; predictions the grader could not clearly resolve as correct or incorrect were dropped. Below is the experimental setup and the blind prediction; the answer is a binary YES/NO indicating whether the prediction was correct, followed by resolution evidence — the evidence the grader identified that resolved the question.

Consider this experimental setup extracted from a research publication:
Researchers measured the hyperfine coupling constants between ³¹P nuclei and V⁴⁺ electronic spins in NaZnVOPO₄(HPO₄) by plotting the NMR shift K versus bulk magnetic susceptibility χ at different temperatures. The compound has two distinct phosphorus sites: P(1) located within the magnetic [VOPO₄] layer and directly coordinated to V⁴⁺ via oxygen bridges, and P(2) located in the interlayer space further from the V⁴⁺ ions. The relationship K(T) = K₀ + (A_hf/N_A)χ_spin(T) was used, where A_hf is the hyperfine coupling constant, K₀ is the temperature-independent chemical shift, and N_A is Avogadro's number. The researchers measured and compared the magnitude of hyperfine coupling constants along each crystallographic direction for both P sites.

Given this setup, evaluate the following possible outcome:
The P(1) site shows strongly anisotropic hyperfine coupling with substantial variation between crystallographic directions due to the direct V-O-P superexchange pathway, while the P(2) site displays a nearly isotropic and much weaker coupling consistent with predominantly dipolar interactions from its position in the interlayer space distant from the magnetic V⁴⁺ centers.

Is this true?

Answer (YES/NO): NO